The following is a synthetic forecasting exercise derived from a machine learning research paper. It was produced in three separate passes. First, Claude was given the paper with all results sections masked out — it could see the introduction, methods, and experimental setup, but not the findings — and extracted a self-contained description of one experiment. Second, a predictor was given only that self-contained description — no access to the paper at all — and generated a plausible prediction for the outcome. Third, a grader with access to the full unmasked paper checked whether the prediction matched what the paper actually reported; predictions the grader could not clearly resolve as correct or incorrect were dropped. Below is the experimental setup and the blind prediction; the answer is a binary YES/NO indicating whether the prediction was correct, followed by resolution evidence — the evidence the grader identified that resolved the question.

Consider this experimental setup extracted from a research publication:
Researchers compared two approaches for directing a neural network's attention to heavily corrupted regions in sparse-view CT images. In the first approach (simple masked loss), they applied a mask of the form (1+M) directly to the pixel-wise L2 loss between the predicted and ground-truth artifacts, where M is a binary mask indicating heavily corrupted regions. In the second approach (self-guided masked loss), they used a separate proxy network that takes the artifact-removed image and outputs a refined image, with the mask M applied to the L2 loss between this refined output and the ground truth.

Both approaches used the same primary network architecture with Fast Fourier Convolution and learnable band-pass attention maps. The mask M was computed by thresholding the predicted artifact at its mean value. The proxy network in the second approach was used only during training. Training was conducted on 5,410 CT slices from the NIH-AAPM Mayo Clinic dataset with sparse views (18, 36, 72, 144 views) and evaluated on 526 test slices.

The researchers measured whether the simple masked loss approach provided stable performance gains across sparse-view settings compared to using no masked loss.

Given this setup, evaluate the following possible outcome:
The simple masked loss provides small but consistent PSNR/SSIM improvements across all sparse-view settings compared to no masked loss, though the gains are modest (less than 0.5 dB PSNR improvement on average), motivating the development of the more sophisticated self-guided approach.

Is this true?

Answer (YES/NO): NO